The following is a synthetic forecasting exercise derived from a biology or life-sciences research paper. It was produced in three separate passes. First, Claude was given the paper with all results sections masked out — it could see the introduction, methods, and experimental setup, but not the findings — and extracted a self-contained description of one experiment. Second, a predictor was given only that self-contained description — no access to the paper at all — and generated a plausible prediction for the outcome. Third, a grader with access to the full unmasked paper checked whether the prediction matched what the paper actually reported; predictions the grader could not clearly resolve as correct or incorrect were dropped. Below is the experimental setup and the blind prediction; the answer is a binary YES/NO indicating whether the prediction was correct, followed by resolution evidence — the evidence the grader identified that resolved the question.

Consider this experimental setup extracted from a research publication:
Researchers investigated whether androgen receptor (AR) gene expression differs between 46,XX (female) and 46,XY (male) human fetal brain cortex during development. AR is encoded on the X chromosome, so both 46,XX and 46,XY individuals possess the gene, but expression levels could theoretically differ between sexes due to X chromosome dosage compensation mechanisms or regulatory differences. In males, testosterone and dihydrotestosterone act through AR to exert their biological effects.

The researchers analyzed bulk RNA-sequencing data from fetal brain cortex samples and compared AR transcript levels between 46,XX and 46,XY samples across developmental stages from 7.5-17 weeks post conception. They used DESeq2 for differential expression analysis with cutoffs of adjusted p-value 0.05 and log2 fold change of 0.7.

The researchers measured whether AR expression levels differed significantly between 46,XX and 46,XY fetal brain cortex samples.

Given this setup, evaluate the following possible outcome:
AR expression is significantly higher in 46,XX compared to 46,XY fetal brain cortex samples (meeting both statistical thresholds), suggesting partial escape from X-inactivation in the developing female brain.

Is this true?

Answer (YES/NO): NO